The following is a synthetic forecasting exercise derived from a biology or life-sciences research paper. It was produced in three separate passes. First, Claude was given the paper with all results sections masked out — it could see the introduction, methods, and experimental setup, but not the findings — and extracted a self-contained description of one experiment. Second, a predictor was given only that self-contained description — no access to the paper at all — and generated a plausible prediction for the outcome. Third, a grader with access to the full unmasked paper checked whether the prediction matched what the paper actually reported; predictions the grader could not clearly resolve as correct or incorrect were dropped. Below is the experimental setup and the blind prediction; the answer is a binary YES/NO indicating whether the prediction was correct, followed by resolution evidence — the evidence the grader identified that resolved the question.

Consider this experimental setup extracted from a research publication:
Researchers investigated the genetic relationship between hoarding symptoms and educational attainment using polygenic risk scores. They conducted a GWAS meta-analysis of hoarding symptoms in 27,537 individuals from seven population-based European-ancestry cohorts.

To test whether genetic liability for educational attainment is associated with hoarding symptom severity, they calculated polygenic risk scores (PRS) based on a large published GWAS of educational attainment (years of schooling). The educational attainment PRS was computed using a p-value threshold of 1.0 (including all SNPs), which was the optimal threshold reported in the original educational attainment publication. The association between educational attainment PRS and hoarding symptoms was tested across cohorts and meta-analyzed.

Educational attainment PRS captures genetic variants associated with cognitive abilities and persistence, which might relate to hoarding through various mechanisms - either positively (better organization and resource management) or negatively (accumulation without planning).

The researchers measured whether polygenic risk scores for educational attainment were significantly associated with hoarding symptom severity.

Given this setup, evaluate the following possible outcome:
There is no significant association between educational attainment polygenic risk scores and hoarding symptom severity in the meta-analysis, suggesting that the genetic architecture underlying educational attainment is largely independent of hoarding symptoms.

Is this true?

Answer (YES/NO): NO